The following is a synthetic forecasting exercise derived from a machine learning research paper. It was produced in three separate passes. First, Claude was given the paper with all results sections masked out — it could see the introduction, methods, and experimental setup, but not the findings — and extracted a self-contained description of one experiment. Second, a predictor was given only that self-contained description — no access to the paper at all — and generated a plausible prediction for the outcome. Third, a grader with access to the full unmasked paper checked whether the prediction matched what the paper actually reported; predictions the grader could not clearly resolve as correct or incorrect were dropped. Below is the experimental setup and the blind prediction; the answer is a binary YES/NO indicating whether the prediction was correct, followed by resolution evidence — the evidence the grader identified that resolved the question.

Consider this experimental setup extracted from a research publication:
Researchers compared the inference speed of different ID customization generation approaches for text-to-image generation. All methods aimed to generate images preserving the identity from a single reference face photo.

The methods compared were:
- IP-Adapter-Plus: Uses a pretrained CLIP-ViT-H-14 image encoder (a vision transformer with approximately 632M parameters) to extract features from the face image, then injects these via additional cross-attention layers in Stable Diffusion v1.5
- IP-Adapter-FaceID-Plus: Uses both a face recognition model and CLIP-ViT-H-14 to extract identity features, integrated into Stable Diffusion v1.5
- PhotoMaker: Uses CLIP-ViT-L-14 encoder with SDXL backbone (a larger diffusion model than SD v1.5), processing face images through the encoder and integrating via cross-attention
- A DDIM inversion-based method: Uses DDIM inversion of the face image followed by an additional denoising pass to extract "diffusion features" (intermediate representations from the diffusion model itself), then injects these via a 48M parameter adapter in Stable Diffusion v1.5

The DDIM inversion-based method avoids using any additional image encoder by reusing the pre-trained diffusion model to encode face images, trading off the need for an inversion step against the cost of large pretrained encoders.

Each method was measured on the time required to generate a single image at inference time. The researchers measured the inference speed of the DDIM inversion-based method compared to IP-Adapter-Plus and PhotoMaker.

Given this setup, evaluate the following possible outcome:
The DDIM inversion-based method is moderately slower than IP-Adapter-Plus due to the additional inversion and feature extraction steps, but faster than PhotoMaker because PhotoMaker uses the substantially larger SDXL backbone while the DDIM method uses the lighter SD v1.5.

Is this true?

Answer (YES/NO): YES